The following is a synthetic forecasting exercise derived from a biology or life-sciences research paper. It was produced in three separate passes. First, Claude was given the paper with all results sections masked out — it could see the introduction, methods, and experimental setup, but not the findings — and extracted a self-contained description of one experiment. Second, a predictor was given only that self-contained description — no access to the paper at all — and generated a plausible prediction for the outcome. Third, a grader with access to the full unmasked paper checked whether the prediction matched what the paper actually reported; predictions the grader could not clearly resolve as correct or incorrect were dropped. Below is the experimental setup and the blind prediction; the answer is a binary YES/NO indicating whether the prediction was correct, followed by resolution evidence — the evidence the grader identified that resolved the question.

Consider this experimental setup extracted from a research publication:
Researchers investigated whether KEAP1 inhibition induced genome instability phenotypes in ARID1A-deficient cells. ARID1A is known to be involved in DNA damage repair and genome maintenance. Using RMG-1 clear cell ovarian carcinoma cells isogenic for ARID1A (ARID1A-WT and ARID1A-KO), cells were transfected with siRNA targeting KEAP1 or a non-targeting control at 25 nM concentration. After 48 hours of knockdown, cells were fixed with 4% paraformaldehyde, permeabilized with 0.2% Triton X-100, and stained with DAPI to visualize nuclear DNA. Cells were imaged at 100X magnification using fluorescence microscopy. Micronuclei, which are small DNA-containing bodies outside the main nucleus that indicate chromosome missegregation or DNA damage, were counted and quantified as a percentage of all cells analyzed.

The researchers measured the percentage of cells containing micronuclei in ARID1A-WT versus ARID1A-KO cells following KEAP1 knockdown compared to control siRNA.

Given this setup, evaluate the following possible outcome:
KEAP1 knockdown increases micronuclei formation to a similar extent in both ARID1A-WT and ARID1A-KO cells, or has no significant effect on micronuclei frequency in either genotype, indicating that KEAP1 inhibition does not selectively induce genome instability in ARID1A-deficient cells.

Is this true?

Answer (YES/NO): NO